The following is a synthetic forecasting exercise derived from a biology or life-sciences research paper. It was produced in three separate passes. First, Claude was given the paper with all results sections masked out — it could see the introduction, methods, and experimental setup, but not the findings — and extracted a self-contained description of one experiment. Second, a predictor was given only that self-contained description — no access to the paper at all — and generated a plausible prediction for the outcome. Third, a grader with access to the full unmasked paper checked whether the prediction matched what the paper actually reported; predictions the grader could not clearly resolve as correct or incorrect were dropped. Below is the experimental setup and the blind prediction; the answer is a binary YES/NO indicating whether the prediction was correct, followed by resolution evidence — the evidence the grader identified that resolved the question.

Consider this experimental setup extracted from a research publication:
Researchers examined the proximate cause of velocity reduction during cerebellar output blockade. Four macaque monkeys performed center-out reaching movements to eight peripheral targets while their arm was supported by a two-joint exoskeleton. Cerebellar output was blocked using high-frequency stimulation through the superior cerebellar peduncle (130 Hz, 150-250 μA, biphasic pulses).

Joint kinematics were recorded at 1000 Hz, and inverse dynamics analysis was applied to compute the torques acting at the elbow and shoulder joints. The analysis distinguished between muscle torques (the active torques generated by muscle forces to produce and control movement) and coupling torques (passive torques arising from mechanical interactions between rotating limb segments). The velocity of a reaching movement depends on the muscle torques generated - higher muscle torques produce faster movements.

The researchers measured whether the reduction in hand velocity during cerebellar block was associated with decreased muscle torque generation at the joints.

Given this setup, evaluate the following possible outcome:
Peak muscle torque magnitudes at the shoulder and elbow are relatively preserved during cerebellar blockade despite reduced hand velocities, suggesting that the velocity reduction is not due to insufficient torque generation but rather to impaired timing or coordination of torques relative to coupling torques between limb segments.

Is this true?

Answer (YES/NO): NO